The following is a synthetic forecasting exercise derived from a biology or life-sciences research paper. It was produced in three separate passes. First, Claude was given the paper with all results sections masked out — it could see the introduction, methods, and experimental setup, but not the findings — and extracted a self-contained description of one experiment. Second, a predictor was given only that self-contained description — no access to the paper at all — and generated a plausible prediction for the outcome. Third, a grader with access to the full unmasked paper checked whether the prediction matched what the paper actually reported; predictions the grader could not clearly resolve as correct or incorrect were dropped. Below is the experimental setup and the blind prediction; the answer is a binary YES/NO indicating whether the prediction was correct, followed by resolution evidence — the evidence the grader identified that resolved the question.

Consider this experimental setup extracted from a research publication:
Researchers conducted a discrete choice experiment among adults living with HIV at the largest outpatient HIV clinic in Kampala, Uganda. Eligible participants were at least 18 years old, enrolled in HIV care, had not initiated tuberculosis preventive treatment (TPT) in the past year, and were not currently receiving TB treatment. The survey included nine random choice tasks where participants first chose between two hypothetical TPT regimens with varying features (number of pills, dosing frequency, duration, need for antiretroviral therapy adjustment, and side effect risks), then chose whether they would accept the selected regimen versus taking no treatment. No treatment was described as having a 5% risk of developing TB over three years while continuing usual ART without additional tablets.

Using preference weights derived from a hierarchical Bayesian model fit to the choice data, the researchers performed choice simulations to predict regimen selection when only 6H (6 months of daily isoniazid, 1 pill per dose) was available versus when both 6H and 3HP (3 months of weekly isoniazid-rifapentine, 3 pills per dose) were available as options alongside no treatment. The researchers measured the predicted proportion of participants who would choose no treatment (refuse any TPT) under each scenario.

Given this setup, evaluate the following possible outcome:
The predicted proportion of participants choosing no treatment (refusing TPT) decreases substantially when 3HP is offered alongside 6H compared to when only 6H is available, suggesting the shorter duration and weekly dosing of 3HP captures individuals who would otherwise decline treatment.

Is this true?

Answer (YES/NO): YES